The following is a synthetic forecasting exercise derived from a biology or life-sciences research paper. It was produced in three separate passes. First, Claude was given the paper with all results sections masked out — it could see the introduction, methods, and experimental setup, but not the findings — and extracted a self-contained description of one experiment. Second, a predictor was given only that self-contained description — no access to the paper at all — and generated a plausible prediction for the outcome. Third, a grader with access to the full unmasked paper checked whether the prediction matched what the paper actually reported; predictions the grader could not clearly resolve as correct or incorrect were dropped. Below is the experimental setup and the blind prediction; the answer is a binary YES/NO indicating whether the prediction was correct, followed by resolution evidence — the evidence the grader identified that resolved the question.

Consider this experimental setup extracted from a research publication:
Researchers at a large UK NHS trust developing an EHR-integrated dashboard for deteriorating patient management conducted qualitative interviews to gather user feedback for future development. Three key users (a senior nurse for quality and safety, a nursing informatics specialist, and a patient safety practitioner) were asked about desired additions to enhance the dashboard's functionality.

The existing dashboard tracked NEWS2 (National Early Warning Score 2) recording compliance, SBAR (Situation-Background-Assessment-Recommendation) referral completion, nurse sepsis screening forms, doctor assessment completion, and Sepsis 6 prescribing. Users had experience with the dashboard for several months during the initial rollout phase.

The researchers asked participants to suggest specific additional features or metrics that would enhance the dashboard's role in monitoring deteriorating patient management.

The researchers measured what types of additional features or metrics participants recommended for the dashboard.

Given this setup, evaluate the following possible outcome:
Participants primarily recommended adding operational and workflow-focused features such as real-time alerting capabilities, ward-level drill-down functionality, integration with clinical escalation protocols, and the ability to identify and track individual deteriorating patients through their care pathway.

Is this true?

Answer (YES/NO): NO